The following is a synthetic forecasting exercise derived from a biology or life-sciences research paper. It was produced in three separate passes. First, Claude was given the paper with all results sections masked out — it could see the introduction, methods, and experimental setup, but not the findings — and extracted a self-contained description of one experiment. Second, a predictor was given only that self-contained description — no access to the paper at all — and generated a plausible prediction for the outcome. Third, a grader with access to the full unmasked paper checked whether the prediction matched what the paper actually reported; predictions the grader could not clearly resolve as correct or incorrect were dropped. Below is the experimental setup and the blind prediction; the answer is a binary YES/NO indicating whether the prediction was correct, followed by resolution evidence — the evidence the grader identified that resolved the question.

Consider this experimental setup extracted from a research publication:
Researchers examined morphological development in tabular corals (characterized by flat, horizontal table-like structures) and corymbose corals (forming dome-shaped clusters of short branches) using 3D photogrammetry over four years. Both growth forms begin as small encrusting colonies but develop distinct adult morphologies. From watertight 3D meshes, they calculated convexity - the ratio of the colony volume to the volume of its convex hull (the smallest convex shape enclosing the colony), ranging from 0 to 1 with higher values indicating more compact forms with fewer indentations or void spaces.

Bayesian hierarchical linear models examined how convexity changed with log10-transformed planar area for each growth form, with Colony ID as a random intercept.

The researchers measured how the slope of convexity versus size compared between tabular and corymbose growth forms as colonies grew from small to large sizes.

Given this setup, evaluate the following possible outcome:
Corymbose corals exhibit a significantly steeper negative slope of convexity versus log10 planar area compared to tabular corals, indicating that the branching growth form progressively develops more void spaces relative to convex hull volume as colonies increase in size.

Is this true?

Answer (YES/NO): NO